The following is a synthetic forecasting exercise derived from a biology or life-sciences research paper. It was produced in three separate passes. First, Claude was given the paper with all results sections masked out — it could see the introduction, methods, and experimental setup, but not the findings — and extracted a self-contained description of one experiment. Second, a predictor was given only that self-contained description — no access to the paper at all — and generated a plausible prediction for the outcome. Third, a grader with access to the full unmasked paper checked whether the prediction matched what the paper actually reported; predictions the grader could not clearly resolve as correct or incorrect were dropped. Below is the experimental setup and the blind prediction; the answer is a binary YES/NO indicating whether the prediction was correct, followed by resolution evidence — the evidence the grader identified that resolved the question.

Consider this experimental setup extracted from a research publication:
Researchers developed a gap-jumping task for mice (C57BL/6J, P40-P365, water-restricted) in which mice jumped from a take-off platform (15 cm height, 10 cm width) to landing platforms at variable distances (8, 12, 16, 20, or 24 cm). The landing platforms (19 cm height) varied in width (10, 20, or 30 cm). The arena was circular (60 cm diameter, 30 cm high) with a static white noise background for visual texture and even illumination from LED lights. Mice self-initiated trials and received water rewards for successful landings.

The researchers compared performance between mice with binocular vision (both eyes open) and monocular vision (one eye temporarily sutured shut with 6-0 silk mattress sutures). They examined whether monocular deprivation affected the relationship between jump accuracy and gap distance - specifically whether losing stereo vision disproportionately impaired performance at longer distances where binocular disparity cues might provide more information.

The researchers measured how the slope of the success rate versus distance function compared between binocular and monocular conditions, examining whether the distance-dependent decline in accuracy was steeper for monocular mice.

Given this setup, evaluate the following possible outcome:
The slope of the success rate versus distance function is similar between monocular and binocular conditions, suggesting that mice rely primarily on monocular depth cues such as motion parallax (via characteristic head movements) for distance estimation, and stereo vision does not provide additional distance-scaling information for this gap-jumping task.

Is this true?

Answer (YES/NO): YES